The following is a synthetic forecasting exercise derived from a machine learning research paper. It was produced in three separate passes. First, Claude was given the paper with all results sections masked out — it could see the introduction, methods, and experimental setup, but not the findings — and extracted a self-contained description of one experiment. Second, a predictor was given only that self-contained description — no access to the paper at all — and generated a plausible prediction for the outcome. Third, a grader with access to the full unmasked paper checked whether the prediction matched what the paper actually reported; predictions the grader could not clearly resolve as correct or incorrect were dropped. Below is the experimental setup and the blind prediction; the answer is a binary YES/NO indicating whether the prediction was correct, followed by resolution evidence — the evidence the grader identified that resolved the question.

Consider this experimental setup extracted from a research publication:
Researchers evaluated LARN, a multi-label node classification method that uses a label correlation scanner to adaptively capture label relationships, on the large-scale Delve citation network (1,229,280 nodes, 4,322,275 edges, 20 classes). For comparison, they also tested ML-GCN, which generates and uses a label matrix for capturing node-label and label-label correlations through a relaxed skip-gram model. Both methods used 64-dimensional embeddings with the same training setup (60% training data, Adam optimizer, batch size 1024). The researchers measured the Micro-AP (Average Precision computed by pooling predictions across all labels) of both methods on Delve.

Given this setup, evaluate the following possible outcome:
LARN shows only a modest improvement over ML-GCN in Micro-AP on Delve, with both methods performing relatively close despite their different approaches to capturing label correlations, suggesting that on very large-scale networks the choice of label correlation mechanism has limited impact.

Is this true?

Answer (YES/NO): NO